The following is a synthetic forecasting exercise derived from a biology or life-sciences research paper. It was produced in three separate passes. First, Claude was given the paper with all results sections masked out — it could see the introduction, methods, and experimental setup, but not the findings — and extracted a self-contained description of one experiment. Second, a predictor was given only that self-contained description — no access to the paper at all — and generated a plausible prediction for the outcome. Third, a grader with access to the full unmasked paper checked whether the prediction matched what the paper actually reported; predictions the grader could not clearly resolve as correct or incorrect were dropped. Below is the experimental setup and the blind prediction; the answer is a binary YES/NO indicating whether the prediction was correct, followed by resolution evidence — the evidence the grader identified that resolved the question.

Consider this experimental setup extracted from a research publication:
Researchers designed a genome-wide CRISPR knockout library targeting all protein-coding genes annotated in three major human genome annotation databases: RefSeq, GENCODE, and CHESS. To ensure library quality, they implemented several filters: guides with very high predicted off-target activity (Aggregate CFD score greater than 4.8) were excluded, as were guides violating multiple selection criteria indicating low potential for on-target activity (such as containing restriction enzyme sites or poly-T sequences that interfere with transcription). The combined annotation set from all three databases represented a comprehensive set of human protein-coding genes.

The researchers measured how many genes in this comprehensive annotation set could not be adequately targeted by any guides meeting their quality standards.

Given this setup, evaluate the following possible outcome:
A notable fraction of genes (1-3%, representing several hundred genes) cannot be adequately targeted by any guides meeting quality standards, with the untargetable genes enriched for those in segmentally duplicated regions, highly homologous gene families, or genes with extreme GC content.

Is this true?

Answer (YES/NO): NO